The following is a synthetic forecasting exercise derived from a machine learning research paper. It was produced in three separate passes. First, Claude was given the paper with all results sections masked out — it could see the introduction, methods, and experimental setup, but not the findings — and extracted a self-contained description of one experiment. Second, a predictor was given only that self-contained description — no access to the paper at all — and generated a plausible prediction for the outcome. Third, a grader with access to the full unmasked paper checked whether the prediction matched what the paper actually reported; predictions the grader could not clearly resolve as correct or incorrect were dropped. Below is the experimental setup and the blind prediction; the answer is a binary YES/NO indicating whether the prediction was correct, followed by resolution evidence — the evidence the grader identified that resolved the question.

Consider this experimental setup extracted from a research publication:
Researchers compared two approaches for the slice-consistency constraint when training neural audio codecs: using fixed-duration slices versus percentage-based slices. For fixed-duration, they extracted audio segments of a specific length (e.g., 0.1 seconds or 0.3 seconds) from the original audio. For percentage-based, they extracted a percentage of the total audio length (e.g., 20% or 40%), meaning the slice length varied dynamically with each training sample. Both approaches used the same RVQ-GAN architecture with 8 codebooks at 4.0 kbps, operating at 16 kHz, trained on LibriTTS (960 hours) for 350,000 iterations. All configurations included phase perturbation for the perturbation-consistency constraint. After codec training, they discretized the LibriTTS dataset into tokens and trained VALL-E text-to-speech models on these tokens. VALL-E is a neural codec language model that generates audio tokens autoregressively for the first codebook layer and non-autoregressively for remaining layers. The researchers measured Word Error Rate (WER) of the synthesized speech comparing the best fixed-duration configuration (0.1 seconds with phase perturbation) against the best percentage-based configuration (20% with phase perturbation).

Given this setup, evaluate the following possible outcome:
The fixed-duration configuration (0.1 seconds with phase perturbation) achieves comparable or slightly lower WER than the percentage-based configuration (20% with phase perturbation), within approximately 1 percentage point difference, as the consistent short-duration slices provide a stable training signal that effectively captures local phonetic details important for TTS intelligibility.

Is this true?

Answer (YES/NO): NO